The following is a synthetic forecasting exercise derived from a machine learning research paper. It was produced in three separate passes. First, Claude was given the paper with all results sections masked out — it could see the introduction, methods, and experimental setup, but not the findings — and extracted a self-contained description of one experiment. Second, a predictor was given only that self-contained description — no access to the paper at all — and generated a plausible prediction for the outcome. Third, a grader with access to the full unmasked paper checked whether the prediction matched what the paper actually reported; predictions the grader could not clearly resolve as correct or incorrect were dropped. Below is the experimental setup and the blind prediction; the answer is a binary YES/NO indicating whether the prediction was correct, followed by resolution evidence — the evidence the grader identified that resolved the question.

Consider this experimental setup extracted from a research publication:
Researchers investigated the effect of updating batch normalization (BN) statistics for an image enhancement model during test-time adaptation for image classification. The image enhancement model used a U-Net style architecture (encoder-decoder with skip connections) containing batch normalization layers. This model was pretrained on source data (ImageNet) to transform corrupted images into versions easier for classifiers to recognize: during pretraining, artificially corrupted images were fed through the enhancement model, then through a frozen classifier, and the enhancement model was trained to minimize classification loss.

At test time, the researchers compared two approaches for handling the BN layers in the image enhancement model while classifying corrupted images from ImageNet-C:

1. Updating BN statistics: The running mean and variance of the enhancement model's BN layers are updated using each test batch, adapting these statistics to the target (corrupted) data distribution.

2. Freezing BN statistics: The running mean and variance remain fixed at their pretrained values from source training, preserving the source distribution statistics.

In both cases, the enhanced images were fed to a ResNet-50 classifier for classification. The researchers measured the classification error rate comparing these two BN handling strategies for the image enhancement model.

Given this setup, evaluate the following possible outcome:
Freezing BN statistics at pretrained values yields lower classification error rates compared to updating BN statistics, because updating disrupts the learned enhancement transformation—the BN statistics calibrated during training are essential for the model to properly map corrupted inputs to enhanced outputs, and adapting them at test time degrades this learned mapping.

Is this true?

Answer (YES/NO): YES